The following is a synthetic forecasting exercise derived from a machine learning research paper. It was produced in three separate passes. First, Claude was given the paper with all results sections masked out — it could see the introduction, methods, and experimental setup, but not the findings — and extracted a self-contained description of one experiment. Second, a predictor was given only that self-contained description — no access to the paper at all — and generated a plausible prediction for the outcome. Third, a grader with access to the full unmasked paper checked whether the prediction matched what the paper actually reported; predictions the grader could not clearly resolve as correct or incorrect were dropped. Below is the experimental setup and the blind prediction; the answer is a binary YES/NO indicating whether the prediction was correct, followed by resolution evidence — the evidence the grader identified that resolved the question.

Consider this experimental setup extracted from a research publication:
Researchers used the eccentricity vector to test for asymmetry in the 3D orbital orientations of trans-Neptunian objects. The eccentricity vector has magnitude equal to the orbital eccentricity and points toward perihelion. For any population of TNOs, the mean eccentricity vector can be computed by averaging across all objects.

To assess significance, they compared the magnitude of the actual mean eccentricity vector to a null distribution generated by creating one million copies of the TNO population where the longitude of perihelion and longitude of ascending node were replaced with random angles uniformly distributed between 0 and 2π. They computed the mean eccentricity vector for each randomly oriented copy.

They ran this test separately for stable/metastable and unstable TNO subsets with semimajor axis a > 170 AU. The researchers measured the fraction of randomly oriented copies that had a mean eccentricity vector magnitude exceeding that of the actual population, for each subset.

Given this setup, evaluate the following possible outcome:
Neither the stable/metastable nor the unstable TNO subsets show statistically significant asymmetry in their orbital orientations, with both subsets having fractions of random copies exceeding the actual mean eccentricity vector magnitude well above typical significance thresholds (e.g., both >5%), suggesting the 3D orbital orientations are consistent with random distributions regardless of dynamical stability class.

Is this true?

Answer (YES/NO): NO